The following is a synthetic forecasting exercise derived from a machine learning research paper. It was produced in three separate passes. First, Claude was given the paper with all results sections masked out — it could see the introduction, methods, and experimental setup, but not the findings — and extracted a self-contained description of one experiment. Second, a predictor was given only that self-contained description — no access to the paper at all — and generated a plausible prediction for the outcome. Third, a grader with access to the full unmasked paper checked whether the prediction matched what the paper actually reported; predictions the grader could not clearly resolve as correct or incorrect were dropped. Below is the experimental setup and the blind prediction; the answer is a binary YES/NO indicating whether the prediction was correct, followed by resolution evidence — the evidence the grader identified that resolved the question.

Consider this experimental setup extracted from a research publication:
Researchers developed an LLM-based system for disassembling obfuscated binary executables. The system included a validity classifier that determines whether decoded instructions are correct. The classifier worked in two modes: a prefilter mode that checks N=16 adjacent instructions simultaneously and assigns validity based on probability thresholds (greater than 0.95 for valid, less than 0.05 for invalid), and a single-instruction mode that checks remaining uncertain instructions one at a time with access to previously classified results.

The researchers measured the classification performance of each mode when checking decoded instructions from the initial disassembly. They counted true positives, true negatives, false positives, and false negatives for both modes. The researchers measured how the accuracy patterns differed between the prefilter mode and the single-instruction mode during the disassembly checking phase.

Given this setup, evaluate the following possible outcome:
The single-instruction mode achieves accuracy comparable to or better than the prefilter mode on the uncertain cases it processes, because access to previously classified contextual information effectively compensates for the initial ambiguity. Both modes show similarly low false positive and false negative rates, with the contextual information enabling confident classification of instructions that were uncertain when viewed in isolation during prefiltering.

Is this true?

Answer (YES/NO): NO